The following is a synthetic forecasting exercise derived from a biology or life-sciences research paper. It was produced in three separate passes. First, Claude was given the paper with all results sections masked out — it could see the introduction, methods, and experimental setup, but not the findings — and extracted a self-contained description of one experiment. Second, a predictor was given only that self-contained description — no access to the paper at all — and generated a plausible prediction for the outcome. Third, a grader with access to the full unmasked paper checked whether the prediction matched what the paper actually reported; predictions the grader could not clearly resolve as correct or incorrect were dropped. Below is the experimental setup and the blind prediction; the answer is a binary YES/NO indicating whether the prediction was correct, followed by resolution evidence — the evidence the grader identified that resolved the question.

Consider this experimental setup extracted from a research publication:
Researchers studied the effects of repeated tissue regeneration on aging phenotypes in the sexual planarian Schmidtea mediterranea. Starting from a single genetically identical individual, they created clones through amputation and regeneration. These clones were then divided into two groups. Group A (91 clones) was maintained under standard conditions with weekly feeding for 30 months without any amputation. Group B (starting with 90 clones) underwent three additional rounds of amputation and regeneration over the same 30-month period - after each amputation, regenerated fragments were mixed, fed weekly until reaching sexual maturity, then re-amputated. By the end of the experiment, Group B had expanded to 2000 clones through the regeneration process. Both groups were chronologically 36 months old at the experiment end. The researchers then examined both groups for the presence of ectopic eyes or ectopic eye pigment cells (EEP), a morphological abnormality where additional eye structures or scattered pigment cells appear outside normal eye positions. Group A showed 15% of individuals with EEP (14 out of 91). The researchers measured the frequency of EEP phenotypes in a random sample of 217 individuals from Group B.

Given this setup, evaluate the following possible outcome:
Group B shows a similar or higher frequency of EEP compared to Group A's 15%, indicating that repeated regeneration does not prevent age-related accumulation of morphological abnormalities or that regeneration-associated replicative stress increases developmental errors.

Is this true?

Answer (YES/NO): NO